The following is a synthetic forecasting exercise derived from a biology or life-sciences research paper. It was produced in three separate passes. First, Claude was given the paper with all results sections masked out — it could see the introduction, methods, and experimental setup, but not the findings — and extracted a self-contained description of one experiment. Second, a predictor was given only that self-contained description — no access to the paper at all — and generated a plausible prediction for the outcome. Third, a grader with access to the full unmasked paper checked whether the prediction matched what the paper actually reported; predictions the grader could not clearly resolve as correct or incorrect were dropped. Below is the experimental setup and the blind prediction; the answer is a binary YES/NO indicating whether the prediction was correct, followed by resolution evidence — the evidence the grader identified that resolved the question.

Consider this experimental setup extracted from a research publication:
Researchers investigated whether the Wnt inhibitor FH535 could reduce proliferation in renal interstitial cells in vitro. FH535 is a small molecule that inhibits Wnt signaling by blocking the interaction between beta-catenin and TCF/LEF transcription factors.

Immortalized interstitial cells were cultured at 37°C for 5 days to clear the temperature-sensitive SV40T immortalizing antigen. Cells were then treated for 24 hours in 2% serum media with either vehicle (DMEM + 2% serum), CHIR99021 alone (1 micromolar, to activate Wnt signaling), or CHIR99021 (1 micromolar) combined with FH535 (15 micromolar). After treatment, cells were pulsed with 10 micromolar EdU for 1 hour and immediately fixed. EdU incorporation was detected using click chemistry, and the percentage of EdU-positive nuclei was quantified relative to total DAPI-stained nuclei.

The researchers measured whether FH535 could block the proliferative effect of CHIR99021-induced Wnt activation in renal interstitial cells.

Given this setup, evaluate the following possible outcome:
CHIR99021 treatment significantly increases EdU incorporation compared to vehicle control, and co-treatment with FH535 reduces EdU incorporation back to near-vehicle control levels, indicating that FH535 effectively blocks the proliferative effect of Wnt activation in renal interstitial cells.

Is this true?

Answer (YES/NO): YES